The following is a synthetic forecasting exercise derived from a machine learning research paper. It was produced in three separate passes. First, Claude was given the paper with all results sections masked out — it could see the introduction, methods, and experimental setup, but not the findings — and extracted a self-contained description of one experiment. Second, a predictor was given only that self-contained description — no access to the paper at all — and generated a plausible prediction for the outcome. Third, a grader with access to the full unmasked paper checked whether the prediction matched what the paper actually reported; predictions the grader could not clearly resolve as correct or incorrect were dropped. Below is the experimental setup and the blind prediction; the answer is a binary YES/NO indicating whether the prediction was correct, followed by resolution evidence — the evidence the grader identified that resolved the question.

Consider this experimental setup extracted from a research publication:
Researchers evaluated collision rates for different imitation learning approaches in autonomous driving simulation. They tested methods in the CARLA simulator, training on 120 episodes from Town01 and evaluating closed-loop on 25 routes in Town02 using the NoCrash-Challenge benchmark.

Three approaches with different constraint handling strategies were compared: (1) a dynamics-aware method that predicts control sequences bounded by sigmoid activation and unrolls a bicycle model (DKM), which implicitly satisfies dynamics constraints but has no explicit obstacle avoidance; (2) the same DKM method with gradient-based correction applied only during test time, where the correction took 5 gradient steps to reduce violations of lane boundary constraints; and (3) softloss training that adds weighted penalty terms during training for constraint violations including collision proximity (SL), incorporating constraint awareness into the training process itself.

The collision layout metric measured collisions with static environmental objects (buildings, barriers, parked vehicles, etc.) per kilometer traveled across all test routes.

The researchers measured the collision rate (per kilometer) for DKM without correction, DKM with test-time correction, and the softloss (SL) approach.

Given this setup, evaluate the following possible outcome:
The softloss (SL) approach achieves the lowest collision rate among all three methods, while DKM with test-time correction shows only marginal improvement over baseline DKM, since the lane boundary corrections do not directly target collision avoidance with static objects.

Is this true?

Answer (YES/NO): NO